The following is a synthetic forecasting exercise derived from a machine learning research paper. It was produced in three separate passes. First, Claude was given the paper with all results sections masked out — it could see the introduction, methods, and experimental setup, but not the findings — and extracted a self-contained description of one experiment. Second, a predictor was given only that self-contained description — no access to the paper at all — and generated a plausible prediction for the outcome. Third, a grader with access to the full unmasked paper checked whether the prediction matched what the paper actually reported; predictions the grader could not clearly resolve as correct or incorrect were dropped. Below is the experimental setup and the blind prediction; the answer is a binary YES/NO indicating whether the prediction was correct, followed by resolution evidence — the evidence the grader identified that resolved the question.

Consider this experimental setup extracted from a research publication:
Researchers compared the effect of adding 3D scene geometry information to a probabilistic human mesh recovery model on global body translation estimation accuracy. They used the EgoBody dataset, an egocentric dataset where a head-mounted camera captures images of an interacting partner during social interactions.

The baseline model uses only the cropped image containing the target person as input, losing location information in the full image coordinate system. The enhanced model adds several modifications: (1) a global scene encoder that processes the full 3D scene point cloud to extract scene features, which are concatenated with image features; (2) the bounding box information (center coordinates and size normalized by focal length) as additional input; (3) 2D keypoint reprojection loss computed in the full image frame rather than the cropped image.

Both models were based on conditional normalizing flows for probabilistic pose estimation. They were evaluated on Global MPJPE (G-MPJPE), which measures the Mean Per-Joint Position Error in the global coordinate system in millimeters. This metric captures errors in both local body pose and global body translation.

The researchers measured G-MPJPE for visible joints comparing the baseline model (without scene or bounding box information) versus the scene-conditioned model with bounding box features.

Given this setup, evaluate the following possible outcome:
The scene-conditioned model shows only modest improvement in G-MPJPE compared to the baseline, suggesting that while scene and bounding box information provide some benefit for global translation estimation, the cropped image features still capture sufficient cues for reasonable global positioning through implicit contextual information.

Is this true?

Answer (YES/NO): NO